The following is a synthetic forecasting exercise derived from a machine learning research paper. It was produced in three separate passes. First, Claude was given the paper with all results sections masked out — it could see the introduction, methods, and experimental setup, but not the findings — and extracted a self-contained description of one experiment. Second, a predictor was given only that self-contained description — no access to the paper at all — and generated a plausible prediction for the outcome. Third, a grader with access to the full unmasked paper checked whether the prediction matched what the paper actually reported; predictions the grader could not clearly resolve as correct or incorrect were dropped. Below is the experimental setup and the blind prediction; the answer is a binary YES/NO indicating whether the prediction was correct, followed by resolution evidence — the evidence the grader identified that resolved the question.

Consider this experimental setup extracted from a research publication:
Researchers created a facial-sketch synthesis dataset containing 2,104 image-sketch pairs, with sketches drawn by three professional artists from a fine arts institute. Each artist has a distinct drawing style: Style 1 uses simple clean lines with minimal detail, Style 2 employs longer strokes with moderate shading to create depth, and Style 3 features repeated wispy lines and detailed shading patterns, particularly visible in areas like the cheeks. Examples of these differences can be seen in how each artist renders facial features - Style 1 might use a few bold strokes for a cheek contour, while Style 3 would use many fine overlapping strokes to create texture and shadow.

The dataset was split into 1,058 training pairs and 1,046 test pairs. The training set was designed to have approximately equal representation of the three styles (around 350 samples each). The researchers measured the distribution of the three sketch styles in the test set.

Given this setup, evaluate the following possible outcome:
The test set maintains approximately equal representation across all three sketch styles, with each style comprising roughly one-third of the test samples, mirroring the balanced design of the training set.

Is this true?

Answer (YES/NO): NO